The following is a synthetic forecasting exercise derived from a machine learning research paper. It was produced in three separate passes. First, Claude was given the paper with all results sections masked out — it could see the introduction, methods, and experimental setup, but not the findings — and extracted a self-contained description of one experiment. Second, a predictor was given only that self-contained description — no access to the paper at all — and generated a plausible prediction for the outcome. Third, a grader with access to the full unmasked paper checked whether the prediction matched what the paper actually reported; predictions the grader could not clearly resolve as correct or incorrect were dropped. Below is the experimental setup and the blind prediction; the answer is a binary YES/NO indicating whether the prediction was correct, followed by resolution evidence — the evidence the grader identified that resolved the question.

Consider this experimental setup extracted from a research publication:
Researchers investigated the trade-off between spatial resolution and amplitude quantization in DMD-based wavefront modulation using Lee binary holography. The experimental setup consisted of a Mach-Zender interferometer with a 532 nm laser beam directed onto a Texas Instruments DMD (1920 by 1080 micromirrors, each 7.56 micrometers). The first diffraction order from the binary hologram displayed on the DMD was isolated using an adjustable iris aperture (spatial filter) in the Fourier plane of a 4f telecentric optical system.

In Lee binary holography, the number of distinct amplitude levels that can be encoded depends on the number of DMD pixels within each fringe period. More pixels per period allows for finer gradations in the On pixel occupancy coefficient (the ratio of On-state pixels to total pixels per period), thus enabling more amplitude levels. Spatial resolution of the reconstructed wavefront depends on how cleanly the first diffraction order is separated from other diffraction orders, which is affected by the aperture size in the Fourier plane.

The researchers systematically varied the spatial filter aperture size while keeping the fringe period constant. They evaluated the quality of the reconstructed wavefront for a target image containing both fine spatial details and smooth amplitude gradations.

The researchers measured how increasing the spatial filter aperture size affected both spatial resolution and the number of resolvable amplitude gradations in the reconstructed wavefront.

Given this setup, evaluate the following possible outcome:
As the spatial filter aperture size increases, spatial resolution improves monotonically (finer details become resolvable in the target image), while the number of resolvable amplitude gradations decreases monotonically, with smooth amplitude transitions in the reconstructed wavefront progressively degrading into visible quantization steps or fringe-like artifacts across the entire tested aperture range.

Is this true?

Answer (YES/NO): NO